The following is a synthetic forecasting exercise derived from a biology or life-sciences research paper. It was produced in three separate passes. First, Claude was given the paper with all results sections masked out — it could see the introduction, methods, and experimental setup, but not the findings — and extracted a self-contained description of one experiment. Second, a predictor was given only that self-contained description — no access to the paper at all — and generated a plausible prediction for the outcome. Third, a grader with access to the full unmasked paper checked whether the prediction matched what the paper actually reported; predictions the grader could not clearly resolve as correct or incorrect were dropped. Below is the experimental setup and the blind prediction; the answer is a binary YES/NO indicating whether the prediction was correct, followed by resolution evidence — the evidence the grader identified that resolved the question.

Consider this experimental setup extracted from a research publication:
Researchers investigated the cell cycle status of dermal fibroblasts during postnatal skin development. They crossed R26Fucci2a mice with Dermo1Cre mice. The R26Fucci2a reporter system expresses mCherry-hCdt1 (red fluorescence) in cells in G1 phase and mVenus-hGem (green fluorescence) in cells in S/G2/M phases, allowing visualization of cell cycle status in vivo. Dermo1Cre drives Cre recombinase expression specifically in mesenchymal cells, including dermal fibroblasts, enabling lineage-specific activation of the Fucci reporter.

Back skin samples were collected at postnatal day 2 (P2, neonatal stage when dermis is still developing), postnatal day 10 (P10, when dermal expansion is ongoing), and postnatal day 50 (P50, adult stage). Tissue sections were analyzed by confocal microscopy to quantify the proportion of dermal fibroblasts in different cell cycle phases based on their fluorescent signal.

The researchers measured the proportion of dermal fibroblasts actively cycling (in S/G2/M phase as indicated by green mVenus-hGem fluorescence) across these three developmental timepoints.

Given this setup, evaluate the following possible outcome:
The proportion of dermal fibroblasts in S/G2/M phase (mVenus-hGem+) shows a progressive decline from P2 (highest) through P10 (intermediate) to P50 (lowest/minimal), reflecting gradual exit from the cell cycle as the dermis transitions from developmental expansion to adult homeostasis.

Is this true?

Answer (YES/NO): NO